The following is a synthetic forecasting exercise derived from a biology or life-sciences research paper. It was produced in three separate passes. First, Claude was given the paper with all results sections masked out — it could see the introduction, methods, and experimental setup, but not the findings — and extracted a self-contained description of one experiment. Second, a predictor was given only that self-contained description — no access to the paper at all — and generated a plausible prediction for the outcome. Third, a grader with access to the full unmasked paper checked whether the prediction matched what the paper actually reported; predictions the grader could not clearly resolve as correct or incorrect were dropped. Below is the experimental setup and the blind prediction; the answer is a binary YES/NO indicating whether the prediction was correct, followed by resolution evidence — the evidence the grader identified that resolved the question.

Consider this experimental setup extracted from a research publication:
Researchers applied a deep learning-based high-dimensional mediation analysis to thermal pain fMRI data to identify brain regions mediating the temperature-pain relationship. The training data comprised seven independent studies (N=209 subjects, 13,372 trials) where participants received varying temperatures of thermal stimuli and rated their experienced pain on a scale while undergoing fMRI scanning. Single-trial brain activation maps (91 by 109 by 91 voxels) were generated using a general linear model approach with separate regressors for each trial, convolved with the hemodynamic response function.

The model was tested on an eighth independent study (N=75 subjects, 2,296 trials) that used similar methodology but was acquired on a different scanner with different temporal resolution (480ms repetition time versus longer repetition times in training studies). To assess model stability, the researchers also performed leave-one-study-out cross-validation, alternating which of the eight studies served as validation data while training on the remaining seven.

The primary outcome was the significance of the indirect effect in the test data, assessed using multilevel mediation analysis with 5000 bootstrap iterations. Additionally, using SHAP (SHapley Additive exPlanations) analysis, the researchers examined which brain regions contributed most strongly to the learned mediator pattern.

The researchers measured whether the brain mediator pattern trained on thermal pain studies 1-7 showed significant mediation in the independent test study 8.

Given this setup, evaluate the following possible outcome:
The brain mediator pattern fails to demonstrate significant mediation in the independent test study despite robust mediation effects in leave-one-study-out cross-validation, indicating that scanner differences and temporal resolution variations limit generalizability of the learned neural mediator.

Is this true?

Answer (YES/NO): NO